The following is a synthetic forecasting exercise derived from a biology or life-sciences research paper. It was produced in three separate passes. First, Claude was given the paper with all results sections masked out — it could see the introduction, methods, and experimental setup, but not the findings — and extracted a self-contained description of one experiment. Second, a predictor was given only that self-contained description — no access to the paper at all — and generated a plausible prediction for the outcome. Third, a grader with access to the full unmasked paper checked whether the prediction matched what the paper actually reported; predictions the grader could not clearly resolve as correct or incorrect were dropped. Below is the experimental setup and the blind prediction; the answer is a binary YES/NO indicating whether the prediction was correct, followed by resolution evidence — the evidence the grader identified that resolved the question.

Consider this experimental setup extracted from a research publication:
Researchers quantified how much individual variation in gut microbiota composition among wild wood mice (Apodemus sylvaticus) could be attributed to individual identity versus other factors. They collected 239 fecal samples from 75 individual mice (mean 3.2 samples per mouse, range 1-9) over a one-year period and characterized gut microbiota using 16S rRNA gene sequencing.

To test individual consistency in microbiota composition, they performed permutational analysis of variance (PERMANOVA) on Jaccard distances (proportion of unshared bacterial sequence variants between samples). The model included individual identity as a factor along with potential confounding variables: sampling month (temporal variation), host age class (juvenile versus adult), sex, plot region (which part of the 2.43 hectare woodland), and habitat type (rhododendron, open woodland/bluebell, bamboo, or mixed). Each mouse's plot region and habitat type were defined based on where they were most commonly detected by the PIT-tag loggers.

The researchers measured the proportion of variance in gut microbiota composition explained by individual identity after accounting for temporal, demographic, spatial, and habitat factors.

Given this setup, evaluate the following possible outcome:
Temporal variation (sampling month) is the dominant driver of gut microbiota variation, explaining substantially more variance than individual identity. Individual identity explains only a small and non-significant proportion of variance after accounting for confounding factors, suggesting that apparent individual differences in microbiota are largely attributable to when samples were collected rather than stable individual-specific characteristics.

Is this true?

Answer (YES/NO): NO